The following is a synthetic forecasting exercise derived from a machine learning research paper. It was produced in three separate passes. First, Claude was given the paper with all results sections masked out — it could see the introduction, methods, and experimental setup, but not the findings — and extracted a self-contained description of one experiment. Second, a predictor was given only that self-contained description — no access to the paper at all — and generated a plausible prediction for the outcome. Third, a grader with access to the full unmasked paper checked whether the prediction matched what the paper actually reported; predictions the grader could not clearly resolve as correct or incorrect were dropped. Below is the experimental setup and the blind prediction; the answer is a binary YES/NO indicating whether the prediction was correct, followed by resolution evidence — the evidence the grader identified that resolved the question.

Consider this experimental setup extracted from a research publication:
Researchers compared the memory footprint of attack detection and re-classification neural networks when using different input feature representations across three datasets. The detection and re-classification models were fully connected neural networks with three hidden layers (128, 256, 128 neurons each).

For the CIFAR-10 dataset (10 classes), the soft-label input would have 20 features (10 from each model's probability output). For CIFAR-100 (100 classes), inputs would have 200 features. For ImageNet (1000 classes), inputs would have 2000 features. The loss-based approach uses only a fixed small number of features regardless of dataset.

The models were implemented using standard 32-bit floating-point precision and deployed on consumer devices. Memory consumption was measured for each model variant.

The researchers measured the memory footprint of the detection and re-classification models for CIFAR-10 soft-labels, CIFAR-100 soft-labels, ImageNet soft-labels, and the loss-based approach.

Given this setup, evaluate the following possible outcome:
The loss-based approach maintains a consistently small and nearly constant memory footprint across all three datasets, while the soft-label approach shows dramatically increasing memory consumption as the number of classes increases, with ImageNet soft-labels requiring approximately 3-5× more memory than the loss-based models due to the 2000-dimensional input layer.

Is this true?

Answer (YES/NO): NO